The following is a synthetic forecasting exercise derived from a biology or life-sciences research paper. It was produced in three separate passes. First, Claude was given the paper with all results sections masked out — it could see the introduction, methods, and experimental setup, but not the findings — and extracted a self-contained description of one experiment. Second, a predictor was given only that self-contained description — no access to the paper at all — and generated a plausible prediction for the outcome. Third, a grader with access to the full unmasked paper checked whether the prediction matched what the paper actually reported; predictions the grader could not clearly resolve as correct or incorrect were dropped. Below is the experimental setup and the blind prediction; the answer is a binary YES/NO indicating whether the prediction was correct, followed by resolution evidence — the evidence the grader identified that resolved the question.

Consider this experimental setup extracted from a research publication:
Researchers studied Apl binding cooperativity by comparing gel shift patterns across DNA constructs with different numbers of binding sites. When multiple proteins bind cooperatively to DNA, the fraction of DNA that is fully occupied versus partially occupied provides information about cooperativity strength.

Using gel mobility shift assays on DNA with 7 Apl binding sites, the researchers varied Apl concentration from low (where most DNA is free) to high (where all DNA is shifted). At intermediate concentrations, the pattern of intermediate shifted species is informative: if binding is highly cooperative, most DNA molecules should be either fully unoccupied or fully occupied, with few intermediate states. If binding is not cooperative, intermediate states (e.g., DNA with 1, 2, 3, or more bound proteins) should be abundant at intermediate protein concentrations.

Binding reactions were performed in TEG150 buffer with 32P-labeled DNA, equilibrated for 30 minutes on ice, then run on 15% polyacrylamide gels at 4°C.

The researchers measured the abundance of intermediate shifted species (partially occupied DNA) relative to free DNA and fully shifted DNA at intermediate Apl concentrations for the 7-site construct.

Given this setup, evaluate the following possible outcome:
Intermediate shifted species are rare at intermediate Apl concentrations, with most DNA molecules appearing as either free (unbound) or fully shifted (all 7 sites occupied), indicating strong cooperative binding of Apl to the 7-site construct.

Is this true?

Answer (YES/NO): NO